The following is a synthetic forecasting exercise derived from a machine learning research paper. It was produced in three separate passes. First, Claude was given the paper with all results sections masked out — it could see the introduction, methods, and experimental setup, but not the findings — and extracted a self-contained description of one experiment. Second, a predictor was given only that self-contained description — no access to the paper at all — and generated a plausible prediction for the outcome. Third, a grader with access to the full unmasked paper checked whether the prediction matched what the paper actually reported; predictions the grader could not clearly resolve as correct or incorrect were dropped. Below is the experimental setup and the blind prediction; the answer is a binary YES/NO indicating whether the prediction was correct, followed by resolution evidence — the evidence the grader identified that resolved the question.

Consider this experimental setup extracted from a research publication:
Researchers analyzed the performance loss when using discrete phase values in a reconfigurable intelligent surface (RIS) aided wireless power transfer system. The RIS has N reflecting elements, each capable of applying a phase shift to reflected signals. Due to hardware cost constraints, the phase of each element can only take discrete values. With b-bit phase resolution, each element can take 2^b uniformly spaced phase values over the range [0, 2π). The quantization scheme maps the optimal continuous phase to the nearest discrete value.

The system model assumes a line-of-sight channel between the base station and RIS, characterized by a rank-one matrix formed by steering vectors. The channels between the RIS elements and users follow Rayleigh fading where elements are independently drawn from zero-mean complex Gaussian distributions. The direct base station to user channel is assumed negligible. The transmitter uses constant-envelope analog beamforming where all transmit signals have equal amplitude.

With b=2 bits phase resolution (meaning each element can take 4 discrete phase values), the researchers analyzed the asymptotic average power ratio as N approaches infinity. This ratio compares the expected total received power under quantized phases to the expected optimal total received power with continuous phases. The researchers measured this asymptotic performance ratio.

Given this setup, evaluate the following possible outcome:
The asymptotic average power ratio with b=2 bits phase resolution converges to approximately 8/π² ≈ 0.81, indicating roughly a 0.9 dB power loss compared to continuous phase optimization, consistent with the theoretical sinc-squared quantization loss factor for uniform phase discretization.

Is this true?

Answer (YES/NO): YES